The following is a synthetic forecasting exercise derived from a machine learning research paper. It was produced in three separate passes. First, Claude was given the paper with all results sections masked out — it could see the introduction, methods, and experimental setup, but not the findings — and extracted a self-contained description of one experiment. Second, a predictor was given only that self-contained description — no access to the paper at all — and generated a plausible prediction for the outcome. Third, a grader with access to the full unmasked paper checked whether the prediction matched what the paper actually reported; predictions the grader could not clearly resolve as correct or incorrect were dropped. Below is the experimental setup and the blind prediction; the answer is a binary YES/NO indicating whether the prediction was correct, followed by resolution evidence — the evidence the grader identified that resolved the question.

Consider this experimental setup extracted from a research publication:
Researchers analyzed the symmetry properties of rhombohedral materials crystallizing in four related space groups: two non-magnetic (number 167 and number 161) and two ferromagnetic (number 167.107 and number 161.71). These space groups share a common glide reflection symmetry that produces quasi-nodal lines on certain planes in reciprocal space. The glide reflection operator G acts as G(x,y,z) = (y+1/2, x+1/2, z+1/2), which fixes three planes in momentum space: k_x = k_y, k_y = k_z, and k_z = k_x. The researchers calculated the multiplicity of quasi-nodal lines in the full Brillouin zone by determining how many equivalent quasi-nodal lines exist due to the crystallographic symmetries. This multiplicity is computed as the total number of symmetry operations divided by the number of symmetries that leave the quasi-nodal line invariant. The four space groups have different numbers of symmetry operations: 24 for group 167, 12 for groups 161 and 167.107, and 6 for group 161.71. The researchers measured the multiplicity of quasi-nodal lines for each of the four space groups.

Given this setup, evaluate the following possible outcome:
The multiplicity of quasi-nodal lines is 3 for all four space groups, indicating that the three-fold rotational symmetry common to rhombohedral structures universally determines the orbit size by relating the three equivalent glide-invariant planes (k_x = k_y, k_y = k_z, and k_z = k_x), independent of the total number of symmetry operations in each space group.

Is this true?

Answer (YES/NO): NO